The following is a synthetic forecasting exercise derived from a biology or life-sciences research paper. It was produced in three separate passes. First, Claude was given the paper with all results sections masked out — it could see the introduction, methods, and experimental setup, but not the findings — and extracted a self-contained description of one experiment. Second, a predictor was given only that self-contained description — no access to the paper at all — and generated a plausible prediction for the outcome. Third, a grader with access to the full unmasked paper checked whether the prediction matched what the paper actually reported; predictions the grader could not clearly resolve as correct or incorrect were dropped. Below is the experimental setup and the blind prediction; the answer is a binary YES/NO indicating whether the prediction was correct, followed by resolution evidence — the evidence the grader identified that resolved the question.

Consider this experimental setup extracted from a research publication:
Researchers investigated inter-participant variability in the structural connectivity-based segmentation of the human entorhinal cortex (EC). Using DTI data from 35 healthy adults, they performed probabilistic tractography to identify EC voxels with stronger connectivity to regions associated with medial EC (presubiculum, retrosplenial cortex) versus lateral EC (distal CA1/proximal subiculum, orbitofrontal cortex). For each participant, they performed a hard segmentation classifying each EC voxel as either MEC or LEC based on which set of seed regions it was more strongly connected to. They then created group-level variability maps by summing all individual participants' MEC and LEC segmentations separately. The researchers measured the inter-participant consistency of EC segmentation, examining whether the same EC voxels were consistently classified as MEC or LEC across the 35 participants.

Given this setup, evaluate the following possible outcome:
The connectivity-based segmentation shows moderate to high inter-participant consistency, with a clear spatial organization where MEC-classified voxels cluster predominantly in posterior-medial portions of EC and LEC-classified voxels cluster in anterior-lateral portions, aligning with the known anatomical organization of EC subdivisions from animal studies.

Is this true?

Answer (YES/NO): YES